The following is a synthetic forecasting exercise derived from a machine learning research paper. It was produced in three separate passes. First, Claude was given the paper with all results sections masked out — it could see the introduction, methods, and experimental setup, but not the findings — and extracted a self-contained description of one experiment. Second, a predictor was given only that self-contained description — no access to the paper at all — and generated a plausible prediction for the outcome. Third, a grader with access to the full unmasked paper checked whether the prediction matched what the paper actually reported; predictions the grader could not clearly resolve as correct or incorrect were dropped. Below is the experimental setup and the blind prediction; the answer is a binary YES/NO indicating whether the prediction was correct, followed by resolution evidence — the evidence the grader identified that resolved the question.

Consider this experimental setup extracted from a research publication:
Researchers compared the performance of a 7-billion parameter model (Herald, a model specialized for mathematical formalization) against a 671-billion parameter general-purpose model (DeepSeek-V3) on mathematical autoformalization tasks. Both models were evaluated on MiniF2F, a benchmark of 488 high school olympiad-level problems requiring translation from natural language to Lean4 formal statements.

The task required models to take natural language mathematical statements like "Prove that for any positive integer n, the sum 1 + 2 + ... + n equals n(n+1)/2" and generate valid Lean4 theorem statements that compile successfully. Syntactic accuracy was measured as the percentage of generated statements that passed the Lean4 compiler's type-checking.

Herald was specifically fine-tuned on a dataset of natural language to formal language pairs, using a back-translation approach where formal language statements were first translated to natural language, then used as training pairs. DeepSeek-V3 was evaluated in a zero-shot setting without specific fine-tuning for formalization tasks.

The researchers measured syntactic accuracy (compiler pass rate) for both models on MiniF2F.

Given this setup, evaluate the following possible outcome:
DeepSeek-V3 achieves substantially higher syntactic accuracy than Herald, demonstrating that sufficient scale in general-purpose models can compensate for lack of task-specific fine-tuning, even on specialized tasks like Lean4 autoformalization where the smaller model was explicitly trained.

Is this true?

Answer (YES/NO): NO